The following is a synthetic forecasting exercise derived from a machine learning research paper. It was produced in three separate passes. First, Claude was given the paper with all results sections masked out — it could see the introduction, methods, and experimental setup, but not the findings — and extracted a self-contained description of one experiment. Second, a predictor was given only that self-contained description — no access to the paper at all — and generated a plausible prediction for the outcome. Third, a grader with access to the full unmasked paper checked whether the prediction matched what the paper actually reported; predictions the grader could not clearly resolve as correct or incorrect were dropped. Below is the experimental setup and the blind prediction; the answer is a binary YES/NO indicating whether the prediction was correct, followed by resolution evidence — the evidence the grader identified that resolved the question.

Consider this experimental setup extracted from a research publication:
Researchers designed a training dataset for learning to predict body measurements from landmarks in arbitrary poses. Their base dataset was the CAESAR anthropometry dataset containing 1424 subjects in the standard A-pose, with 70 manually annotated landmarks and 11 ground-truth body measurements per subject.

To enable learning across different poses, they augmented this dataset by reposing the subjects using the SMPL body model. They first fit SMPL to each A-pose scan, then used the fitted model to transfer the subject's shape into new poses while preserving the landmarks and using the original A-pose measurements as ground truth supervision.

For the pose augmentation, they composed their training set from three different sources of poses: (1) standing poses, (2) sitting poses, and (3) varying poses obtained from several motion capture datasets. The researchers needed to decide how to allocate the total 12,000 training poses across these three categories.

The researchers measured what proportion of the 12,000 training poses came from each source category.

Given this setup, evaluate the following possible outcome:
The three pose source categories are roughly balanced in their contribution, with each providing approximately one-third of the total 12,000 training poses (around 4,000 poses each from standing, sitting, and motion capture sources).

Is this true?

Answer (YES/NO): NO